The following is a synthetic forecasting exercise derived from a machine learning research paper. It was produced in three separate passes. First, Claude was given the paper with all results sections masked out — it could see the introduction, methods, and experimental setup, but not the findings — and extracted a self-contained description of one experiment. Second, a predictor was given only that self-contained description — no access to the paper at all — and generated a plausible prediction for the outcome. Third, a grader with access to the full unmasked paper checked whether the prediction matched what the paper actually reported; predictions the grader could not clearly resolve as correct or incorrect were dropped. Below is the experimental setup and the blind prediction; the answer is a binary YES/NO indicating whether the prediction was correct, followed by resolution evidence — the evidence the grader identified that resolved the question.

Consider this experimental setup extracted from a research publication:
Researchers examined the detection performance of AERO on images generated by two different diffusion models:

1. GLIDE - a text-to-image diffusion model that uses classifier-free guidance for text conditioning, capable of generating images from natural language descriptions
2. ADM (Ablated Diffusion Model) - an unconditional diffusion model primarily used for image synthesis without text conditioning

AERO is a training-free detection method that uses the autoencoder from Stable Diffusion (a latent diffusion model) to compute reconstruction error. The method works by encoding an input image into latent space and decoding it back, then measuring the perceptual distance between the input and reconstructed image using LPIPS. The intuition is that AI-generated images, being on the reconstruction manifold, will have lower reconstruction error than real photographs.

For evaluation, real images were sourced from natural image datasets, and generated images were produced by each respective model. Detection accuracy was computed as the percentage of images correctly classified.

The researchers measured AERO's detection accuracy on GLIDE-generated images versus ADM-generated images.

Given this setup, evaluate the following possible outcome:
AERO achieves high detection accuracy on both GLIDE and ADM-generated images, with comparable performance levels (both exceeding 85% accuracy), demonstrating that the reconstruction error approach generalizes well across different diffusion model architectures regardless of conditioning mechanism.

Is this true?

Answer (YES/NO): NO